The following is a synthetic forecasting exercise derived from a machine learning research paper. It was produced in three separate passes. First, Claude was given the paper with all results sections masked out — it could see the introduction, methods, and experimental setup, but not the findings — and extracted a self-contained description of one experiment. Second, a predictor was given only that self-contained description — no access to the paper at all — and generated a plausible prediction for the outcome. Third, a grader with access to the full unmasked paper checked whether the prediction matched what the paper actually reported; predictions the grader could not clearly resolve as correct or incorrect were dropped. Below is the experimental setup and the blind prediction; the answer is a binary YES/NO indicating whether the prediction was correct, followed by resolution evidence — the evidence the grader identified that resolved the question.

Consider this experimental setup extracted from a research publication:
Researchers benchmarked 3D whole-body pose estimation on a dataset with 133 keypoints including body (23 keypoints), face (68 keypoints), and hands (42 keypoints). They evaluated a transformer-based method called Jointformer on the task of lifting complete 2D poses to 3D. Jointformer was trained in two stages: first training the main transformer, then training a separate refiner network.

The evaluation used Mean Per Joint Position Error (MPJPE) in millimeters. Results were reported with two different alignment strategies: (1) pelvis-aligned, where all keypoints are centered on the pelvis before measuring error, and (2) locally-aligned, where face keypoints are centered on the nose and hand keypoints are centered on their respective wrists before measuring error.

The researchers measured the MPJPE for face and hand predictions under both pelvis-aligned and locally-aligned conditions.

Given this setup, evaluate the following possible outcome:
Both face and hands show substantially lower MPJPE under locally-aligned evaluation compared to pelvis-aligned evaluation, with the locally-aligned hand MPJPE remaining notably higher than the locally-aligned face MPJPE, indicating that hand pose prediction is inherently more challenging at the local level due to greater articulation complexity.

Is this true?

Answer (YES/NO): YES